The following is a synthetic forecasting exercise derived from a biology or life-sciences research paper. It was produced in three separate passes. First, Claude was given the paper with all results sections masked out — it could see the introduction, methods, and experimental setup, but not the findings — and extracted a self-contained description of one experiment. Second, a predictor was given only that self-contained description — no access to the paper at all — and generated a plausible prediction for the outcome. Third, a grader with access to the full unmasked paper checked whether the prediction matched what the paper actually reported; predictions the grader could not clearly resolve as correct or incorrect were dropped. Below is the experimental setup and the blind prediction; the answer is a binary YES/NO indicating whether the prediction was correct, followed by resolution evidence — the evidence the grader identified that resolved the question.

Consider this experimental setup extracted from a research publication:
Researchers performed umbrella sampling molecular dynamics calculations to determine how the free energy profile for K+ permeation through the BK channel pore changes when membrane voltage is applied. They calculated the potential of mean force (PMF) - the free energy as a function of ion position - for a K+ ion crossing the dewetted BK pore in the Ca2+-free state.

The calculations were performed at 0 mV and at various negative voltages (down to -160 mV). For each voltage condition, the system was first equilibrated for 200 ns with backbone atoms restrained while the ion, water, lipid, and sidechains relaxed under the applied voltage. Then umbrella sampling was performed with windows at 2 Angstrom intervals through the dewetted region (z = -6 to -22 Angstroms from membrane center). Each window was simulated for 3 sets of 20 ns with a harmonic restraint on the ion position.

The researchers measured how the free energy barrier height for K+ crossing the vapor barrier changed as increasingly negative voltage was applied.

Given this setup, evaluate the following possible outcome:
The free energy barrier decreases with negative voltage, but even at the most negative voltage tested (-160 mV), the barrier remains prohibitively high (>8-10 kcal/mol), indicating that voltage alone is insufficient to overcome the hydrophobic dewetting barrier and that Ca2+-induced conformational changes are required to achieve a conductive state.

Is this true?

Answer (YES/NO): NO